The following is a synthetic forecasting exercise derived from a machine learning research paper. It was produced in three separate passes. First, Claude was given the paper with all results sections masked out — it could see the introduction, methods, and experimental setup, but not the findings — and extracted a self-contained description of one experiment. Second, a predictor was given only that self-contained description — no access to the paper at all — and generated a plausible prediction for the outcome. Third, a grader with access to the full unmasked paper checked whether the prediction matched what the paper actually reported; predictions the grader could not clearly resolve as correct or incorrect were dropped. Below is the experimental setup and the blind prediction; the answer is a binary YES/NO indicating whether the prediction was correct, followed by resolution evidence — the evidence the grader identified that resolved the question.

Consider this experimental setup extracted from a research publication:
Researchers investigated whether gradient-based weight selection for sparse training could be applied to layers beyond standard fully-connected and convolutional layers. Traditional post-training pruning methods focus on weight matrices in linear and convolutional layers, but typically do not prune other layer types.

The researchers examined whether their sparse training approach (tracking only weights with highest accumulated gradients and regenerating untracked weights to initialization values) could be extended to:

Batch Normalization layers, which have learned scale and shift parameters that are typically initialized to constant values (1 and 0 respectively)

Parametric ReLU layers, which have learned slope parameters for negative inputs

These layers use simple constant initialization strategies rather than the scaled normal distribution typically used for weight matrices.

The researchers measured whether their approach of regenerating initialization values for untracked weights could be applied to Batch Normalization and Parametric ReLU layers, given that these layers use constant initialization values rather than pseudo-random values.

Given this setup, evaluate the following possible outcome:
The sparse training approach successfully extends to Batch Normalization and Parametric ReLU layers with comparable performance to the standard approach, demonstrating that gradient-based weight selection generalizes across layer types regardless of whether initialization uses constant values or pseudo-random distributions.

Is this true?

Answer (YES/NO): YES